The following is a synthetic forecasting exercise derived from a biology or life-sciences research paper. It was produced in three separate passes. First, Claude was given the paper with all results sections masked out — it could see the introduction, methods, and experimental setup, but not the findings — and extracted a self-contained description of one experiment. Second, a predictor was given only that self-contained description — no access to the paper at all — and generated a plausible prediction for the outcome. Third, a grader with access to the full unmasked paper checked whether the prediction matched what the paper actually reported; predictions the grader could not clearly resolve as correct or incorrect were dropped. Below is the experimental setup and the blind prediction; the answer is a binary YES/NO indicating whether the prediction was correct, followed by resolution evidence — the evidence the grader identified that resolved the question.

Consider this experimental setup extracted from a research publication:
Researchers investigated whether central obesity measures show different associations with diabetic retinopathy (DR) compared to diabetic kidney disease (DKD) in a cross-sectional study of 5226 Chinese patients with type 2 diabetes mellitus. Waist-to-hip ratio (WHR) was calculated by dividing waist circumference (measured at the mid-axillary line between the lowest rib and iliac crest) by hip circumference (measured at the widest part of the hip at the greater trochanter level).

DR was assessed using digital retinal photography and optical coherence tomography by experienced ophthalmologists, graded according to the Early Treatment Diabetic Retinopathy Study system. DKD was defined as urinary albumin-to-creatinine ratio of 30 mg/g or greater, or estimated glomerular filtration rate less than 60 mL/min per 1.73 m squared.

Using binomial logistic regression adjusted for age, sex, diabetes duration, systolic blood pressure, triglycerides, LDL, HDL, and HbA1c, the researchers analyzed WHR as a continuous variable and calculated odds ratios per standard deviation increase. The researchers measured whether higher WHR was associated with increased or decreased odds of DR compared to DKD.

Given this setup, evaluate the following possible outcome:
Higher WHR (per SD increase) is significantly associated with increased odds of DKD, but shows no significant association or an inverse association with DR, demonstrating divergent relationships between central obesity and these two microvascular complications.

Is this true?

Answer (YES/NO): YES